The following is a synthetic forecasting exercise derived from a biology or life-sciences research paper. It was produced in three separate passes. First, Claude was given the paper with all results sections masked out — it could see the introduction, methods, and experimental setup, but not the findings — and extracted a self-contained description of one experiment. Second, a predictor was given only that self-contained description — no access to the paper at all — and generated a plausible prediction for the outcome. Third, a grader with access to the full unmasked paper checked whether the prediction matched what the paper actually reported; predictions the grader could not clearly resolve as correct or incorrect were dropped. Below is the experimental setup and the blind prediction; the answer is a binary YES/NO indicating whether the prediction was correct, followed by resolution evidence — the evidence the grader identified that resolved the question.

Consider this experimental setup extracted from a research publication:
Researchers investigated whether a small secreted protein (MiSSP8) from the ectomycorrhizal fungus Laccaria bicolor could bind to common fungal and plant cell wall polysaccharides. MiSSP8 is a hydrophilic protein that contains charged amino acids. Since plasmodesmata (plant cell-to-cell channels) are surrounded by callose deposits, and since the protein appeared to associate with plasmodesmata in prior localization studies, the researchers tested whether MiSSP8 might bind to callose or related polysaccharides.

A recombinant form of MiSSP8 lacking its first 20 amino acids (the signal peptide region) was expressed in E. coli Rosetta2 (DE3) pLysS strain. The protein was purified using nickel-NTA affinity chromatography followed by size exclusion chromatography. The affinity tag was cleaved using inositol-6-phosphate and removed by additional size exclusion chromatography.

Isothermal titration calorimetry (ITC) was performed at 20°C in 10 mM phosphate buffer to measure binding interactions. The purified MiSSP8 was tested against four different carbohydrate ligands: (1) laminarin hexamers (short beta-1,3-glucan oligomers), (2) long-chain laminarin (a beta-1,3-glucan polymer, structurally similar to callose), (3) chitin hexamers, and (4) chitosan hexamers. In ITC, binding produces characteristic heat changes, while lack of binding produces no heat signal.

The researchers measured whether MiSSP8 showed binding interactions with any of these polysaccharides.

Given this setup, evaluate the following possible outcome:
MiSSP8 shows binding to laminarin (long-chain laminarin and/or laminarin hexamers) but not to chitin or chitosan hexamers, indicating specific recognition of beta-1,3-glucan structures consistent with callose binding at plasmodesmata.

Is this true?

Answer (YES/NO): NO